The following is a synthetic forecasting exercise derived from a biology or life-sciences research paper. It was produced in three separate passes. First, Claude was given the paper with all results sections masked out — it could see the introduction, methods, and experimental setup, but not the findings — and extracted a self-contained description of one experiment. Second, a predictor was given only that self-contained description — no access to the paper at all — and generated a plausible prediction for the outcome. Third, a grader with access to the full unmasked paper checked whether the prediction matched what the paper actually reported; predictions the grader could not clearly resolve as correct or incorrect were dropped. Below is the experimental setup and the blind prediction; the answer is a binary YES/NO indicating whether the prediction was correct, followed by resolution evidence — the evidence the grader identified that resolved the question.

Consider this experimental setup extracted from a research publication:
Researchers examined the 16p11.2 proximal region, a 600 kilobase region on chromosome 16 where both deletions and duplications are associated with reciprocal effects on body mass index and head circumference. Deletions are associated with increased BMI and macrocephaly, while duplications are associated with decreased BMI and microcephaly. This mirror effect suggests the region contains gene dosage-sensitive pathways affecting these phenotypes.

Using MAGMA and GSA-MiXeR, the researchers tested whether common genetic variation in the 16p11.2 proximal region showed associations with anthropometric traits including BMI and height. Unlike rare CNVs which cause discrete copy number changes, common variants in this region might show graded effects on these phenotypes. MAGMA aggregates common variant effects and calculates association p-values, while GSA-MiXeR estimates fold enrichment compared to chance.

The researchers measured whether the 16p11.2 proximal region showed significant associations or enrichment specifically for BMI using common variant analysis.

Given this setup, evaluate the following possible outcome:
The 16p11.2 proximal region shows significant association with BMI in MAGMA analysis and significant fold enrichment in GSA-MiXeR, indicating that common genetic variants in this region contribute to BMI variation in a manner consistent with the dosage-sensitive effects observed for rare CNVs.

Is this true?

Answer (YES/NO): NO